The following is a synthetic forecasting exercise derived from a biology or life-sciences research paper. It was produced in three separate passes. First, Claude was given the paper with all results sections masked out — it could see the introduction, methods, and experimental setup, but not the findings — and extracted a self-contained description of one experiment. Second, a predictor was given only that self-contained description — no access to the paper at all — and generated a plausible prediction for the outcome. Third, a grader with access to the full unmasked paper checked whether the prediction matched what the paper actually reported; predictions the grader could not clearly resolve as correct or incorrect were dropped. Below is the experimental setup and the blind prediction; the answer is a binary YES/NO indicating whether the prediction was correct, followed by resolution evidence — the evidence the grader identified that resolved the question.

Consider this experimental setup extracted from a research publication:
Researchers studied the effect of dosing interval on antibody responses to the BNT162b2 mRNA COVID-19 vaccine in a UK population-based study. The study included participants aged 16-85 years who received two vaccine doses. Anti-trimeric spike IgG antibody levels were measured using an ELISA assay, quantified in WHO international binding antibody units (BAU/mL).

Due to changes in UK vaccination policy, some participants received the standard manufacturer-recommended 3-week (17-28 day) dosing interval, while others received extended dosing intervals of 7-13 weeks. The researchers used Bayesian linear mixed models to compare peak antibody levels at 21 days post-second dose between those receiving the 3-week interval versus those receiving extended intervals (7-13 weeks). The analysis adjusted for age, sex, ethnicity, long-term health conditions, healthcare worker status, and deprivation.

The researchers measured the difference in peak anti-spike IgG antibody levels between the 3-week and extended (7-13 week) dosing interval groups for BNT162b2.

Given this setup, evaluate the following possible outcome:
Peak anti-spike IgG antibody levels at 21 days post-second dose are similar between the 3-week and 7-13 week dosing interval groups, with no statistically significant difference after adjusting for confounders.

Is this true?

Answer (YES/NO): NO